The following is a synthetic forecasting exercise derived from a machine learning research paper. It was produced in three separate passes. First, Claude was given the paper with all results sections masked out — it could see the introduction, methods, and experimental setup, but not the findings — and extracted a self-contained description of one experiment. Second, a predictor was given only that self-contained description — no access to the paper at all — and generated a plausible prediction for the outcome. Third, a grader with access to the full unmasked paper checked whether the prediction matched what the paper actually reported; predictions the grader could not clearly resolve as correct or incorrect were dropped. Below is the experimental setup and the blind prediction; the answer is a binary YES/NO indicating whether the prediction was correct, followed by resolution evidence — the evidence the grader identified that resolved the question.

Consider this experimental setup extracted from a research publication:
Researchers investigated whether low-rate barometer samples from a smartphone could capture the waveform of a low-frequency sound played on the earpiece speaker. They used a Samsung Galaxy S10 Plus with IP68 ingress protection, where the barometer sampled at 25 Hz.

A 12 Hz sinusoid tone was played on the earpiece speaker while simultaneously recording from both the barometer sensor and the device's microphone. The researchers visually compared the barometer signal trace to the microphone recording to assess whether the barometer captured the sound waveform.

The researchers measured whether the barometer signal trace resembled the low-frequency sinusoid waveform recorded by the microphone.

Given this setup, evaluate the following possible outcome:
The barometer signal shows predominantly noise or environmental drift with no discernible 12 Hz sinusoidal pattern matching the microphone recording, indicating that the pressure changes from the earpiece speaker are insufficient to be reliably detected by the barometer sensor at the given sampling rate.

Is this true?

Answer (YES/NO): NO